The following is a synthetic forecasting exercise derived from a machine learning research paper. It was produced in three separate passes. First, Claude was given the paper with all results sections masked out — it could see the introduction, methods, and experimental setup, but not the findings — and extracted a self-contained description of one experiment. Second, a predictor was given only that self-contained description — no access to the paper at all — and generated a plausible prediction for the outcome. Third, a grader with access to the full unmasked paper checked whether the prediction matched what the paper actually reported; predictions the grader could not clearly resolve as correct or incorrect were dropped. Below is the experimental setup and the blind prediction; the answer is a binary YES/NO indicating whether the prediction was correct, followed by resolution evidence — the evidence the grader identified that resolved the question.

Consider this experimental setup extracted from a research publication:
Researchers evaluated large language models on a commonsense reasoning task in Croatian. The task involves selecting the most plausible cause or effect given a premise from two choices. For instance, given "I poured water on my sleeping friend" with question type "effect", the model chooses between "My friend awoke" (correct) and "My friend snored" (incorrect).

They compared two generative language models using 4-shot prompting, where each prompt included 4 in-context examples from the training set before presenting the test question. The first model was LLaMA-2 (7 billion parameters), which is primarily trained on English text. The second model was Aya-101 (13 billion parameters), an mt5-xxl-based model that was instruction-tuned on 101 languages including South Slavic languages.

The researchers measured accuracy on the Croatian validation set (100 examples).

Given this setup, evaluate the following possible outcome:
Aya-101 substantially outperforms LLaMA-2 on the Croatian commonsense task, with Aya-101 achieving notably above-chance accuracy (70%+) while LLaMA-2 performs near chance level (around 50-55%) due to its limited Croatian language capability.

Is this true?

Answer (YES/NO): YES